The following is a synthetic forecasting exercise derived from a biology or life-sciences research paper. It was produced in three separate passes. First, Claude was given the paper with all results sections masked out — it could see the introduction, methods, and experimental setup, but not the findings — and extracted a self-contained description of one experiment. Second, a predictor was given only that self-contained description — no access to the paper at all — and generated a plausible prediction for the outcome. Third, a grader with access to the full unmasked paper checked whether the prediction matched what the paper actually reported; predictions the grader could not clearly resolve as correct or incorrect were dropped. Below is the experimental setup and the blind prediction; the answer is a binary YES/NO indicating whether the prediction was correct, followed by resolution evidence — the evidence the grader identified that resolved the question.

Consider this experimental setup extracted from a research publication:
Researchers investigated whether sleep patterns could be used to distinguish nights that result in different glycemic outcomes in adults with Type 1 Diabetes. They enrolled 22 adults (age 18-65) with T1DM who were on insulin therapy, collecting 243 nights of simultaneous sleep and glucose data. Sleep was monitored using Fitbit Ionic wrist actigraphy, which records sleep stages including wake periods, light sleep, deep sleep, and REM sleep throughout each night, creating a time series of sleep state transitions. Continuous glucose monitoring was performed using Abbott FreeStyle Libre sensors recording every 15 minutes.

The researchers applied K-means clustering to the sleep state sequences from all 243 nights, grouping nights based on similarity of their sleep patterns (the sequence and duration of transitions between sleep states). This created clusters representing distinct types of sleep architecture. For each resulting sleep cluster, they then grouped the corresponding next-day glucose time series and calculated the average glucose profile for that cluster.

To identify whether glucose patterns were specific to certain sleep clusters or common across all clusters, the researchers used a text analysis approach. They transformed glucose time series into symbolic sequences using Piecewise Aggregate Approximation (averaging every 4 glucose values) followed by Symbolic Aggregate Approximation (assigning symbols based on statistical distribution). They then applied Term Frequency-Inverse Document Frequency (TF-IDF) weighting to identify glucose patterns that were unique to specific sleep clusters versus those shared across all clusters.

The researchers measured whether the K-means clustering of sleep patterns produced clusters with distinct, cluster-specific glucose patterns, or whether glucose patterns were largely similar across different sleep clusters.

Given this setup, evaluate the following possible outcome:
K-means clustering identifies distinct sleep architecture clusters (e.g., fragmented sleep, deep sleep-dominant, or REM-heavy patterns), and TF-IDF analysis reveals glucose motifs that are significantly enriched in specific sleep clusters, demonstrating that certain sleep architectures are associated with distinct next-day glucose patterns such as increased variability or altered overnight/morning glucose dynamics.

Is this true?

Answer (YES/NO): YES